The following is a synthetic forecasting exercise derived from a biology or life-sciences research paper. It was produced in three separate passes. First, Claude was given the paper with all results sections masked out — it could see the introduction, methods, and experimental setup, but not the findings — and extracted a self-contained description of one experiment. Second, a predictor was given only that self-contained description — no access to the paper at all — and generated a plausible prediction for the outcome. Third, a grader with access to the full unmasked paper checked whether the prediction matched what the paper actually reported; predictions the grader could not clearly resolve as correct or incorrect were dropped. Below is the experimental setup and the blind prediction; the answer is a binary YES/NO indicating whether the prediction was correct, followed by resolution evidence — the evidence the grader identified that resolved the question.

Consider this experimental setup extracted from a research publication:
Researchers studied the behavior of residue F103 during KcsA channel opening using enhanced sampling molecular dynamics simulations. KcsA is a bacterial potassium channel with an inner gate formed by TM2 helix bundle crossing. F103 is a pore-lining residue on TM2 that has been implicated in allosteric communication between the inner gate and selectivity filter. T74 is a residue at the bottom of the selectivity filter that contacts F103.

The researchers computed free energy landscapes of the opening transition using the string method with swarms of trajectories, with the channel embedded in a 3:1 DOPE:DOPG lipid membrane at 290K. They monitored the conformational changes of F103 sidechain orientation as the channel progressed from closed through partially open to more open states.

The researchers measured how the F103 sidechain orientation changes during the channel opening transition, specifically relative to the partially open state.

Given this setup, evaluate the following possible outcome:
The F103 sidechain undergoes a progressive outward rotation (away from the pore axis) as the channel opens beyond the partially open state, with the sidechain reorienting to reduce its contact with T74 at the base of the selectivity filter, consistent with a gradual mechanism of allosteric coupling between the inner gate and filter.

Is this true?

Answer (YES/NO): NO